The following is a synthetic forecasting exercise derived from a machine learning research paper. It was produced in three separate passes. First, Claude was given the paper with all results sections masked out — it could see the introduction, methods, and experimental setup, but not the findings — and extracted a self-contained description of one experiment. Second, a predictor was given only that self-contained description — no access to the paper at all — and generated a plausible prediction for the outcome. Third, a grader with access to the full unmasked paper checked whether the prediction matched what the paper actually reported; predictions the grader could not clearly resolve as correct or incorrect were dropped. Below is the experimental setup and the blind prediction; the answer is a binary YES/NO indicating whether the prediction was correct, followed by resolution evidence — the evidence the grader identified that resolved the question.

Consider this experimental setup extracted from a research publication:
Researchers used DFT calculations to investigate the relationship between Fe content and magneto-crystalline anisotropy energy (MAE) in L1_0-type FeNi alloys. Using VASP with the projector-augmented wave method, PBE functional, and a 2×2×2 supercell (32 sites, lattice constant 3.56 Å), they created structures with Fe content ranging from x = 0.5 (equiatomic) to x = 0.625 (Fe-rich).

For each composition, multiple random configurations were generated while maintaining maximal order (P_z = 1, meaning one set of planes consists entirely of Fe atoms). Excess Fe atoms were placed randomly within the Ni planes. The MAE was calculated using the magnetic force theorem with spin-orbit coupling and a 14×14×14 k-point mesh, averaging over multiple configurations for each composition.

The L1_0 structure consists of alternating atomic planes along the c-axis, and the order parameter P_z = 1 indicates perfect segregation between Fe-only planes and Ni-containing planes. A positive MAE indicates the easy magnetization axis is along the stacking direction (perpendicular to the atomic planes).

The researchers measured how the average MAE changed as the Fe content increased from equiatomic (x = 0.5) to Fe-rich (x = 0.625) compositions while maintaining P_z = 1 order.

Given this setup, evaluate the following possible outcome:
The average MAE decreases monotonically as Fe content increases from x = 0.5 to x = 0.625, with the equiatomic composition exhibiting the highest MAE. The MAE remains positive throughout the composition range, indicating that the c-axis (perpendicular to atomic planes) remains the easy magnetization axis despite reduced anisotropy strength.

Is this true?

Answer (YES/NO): NO